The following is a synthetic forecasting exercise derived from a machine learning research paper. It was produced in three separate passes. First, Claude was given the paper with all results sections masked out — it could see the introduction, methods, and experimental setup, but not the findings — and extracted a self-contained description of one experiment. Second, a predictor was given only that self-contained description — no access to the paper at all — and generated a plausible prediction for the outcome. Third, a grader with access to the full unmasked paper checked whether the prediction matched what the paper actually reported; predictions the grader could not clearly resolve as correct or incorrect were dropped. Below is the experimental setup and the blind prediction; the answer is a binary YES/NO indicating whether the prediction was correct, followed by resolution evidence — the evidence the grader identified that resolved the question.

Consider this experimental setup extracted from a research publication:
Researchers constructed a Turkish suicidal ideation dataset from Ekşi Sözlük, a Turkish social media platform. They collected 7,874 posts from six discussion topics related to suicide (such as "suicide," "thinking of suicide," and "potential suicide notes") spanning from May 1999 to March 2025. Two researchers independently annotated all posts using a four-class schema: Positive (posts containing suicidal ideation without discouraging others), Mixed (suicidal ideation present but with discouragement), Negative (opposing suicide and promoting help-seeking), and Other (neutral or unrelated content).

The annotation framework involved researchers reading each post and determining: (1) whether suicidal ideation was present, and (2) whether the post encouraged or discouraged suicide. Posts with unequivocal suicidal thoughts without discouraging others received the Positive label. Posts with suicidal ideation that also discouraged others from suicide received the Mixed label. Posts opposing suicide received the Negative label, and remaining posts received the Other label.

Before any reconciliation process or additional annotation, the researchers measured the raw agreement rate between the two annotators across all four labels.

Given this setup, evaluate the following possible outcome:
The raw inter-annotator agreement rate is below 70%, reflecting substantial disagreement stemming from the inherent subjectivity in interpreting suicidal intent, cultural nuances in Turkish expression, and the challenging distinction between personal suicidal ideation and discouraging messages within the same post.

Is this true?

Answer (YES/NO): YES